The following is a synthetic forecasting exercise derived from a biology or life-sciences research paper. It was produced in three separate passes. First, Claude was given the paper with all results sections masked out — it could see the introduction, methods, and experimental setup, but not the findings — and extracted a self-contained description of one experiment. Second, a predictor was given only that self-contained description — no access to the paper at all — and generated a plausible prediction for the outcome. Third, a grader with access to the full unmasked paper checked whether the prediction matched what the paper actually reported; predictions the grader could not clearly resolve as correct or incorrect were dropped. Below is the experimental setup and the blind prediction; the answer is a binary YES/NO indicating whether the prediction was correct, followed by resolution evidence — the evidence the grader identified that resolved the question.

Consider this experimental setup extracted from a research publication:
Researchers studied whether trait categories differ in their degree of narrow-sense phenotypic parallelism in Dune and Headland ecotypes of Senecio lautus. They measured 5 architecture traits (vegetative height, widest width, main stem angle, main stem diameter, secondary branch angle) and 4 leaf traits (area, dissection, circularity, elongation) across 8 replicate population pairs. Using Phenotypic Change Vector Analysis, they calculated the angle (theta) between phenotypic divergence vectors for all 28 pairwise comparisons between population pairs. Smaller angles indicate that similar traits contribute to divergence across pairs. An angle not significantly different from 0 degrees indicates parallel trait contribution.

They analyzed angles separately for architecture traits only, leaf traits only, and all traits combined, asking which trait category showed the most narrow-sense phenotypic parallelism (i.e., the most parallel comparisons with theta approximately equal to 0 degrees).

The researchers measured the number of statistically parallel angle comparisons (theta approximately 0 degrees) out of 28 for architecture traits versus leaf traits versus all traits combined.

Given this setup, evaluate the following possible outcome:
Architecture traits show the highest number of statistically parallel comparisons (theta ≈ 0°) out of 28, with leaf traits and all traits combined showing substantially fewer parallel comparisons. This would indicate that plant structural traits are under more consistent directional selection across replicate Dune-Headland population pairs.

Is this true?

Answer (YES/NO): YES